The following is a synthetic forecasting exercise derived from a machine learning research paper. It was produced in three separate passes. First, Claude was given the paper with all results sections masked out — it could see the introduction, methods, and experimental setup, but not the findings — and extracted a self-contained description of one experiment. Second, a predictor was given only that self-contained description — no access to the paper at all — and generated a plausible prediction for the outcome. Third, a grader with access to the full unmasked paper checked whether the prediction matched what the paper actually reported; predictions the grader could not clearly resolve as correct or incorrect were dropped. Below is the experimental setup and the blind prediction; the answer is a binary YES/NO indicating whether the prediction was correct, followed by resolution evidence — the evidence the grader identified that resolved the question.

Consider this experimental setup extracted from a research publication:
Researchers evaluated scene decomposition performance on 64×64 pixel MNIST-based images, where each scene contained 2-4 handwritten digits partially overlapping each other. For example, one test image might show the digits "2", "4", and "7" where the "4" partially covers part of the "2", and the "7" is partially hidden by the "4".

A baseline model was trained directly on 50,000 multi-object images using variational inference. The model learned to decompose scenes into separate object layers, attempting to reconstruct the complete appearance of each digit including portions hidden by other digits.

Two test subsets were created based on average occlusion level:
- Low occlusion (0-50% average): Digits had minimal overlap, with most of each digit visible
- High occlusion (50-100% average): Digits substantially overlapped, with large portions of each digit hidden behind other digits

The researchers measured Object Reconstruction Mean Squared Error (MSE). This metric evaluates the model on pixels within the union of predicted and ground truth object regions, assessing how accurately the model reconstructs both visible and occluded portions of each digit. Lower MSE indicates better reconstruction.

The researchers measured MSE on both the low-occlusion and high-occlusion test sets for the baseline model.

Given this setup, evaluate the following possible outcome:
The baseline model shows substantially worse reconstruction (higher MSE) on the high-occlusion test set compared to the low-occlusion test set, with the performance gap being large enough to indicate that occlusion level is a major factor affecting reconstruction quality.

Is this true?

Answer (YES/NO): YES